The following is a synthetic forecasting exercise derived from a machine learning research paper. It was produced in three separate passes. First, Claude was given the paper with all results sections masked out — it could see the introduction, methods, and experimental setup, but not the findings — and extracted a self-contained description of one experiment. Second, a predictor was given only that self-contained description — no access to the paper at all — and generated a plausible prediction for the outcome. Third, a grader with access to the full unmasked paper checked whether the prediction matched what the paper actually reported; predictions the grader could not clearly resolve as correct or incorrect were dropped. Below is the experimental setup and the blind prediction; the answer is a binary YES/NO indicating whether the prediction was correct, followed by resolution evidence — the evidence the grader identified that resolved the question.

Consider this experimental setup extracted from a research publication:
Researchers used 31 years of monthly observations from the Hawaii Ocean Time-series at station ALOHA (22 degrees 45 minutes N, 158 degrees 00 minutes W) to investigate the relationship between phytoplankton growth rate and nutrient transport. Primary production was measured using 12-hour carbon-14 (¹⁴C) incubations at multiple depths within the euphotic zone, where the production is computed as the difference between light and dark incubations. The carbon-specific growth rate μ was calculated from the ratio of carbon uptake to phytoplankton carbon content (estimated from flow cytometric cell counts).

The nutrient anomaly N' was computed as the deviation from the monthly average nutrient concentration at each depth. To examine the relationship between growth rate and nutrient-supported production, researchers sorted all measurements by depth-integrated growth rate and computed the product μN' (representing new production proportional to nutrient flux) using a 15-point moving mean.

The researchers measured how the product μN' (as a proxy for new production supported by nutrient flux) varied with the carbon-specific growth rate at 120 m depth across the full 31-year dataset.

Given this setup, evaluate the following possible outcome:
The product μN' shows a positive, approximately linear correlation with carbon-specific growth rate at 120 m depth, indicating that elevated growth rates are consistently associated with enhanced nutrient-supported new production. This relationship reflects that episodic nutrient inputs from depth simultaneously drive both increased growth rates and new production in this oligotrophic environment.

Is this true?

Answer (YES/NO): NO